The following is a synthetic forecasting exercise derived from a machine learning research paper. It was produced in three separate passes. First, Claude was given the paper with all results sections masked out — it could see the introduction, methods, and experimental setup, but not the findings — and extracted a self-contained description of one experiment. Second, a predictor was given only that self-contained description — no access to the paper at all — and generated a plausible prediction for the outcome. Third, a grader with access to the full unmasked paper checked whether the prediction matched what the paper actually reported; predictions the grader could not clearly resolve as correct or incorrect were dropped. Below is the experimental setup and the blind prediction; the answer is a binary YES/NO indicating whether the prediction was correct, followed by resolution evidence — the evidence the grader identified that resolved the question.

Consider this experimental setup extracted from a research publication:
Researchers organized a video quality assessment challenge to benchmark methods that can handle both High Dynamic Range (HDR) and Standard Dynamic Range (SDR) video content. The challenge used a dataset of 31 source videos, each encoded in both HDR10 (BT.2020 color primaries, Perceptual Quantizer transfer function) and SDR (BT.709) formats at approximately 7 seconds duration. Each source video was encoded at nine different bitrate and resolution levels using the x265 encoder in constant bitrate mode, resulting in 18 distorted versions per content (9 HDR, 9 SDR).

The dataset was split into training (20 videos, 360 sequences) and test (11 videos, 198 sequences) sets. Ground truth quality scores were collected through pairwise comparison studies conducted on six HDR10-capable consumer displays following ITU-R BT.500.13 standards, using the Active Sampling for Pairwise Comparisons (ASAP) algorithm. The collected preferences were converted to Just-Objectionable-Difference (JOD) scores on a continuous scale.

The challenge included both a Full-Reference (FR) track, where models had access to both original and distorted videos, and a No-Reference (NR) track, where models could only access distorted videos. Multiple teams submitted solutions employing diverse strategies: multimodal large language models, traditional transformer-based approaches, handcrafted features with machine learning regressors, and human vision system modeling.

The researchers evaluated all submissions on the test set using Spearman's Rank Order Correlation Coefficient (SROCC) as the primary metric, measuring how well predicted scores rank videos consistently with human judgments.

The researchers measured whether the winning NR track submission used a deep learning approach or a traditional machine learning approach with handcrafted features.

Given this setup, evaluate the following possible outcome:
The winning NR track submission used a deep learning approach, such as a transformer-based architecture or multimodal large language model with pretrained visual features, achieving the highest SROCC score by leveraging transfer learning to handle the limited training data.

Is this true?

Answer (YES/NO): YES